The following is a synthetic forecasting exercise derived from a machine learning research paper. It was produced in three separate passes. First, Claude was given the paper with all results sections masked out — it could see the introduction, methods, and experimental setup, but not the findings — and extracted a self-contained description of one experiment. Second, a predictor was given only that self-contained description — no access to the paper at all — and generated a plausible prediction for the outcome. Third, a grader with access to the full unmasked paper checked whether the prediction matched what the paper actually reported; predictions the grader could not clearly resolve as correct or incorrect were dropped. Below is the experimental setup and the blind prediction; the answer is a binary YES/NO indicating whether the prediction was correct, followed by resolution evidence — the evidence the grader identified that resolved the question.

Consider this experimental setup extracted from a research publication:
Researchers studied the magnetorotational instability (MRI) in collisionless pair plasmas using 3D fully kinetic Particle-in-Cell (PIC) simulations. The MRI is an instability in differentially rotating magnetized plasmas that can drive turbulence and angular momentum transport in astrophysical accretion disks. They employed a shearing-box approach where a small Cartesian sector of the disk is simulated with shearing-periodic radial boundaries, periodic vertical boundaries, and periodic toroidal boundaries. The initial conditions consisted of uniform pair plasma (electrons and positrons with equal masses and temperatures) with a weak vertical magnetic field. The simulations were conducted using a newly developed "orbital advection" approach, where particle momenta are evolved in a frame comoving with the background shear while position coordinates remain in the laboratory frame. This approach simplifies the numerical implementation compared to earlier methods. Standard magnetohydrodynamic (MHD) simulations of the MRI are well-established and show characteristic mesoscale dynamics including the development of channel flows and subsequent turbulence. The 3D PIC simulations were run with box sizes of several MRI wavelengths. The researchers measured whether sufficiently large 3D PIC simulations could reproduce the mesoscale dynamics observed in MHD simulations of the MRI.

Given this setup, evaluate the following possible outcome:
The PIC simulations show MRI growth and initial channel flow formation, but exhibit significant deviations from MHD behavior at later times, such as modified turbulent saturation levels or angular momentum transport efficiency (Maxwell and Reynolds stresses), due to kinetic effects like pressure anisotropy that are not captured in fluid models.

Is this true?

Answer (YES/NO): NO